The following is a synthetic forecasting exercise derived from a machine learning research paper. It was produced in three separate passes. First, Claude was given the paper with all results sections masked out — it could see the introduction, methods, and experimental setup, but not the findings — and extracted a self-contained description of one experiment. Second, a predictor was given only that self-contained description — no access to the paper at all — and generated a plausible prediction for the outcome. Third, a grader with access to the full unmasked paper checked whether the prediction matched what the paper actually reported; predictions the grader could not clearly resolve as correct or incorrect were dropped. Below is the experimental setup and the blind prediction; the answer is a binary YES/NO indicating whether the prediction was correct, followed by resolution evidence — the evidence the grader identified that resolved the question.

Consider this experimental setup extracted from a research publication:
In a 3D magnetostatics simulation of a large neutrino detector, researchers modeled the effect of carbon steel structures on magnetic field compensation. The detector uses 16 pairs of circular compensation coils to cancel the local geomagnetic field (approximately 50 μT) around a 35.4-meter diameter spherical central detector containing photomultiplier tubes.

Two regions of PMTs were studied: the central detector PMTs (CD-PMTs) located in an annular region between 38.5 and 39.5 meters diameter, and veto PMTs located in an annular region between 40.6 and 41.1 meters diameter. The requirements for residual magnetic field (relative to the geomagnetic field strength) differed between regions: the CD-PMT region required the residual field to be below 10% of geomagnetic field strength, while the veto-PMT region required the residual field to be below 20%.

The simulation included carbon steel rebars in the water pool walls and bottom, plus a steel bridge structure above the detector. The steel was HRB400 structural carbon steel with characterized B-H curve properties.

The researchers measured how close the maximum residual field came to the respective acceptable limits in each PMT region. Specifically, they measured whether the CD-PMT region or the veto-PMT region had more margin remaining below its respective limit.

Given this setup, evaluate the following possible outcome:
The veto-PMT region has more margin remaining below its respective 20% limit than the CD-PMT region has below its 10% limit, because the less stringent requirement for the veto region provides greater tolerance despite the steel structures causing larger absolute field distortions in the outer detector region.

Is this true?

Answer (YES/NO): YES